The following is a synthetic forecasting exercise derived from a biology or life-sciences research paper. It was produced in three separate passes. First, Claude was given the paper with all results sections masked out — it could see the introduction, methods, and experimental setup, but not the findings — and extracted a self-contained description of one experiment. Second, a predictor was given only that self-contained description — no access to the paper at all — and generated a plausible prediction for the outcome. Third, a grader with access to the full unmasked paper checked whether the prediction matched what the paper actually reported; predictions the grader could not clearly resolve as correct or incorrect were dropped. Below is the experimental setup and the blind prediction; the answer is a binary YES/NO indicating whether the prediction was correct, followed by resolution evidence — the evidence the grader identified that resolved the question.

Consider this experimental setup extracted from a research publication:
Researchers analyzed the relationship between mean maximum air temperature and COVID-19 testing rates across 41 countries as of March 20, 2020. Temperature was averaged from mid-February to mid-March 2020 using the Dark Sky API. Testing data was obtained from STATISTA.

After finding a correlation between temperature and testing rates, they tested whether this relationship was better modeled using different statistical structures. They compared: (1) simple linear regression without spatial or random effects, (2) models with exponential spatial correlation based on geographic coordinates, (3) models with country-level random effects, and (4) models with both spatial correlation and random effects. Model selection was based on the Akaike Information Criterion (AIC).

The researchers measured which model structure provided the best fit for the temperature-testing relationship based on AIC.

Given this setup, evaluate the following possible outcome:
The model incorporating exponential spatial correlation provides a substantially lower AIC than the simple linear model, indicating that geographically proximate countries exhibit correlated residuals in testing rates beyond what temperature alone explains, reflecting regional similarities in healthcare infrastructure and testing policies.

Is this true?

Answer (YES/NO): NO